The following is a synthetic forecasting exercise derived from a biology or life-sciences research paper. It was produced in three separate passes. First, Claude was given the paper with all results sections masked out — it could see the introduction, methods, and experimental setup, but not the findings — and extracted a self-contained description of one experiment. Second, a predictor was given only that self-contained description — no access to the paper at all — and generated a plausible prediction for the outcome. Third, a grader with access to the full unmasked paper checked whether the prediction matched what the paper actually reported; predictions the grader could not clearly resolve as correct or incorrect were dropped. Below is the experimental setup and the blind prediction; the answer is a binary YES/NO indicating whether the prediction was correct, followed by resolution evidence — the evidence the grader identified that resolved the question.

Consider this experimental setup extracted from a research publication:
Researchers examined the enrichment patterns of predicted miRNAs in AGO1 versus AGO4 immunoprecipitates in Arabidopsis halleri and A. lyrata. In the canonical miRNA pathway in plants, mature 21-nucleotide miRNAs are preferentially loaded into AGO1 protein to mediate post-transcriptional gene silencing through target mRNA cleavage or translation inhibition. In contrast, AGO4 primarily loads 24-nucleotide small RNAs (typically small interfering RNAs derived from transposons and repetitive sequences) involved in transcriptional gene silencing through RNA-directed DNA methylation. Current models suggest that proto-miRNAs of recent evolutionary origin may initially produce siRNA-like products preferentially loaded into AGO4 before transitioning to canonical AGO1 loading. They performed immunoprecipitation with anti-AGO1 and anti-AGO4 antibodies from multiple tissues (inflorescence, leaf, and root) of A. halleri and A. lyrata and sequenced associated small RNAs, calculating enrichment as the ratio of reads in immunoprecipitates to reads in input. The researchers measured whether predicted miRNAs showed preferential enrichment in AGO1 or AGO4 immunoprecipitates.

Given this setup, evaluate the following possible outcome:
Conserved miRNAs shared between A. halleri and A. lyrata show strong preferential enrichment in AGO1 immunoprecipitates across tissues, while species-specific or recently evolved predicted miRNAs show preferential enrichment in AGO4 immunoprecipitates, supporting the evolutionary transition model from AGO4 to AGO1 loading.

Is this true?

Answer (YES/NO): YES